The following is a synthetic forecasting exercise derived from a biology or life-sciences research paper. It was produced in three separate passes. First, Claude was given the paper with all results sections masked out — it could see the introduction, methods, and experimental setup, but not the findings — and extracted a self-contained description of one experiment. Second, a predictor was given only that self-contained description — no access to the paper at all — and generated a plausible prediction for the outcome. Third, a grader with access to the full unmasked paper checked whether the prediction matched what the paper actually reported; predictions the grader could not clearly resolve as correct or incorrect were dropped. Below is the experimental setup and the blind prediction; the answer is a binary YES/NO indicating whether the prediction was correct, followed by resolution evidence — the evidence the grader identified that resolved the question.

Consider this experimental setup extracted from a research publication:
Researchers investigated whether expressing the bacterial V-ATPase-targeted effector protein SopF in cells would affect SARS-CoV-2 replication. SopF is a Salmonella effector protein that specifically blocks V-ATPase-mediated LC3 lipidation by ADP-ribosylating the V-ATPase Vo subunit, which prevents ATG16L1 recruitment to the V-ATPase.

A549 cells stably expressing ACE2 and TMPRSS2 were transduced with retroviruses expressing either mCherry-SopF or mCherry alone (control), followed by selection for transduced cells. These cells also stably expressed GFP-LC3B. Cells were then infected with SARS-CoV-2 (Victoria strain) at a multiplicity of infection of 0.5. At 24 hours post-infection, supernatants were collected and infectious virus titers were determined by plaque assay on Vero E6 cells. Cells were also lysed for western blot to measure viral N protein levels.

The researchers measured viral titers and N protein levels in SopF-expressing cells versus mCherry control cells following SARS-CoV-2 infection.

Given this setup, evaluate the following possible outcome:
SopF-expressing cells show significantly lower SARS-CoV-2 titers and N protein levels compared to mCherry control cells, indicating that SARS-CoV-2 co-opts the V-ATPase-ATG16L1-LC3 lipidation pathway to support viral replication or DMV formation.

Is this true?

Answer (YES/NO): YES